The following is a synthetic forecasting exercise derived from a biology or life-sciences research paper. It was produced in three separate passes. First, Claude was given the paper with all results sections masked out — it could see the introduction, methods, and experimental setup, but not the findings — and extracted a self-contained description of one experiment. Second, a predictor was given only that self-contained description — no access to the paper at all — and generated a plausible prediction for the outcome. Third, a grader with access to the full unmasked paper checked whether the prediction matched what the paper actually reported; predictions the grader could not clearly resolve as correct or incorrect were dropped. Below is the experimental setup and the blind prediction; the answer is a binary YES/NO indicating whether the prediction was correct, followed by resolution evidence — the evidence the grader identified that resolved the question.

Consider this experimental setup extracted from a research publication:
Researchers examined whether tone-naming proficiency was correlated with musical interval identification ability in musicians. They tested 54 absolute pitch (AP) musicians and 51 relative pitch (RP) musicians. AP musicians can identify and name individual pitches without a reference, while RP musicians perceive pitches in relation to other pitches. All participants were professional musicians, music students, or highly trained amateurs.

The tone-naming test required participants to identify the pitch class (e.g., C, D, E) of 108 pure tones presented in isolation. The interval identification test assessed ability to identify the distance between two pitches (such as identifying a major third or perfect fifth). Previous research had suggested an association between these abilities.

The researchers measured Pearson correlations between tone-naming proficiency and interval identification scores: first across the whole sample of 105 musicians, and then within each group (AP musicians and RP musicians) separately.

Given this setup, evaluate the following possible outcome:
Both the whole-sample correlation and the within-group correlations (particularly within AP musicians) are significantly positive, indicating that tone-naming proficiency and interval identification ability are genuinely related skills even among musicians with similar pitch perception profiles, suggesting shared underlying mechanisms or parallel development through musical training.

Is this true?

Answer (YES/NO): YES